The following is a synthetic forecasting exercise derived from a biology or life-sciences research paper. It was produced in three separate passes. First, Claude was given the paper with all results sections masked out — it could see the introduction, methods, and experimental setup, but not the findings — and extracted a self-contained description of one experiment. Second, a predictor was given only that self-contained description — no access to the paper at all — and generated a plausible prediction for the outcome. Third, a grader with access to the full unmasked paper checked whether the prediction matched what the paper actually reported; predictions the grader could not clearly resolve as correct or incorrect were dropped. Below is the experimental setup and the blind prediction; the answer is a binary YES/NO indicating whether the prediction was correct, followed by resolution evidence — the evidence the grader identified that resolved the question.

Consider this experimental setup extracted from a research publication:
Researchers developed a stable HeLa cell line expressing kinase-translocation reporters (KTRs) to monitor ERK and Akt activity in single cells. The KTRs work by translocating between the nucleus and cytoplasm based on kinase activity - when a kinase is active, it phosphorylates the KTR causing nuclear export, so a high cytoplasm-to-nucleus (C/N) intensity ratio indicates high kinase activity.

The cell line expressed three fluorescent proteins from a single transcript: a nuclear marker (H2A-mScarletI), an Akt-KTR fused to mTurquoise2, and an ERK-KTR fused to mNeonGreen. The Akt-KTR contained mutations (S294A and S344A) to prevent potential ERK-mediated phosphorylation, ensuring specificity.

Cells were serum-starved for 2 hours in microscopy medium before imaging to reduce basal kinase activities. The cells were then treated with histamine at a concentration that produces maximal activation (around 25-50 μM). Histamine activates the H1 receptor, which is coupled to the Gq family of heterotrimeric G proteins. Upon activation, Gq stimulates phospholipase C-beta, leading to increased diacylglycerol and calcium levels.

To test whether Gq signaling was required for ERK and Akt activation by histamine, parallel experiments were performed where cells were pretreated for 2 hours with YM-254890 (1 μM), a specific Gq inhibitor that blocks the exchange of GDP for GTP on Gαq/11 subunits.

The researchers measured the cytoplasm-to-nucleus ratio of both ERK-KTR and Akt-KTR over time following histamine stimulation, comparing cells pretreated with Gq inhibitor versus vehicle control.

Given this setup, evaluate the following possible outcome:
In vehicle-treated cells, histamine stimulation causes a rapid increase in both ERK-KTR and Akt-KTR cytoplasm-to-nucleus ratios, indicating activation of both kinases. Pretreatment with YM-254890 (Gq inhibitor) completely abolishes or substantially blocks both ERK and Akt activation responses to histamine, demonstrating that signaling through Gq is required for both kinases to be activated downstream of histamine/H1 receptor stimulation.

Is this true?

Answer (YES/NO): NO